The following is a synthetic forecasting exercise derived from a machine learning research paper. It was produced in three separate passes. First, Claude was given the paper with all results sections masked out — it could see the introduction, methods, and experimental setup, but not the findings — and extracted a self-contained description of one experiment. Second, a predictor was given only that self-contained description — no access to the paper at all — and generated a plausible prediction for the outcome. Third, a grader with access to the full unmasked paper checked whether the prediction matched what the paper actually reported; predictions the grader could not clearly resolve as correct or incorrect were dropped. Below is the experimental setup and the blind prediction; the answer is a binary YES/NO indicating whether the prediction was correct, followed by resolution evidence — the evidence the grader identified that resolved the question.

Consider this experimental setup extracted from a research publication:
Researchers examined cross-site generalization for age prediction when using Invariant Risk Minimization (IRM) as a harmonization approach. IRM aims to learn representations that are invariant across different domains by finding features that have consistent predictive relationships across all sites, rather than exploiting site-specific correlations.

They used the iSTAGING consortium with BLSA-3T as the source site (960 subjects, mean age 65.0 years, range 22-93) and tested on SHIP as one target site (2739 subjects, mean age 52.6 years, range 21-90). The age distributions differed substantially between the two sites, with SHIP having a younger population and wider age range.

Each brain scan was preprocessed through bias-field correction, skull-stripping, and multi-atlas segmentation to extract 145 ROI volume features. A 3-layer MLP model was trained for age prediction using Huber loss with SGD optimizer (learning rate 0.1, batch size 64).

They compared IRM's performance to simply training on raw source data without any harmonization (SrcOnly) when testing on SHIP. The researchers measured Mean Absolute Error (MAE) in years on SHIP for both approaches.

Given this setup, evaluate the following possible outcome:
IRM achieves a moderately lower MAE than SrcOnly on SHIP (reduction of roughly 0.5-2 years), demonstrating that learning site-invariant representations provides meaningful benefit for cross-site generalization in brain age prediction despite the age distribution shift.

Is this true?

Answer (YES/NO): NO